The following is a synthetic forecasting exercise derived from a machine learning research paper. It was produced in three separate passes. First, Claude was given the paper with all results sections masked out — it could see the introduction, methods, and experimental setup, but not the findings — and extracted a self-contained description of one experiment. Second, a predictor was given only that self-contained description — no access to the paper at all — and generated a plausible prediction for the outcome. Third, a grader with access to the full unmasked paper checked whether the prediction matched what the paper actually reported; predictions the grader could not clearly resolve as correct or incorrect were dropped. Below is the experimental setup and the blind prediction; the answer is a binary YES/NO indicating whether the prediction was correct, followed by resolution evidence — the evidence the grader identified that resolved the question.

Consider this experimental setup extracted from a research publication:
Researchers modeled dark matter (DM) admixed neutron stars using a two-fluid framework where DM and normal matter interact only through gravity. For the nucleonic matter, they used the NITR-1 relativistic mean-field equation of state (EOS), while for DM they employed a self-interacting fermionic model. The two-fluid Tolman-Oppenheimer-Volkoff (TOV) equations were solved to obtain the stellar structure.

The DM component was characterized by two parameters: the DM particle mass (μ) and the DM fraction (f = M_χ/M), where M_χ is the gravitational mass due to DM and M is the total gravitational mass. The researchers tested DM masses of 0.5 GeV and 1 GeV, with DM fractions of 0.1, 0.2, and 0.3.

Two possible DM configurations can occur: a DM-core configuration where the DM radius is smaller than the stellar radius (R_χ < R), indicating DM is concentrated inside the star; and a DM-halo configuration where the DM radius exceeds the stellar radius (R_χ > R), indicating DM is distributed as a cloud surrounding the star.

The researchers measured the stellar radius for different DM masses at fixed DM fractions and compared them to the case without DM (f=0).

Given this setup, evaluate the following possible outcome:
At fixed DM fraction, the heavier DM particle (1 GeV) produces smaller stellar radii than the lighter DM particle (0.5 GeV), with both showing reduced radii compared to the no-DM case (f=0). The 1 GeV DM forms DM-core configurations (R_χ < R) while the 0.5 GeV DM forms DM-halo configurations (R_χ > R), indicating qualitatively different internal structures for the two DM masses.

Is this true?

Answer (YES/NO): NO